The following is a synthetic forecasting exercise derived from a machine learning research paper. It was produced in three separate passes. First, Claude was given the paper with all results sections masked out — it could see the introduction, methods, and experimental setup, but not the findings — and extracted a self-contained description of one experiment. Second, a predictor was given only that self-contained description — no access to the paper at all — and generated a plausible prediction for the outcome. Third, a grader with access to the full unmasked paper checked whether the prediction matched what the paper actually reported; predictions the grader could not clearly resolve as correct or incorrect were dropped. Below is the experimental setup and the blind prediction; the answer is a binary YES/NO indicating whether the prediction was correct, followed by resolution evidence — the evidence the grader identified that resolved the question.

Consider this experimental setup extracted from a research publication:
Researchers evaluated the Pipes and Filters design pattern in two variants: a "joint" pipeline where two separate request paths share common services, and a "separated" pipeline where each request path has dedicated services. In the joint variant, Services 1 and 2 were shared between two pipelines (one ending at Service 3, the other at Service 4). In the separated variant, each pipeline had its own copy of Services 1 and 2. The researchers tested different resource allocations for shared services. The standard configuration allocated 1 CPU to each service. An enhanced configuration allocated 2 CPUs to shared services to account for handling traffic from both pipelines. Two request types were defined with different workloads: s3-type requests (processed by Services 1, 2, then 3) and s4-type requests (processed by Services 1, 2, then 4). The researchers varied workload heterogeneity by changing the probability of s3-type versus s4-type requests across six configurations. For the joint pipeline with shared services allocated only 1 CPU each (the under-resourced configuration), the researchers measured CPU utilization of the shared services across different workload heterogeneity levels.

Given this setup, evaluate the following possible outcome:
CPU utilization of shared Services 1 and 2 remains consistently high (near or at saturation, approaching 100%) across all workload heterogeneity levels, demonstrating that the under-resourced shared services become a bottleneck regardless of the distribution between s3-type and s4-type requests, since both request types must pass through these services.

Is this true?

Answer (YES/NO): YES